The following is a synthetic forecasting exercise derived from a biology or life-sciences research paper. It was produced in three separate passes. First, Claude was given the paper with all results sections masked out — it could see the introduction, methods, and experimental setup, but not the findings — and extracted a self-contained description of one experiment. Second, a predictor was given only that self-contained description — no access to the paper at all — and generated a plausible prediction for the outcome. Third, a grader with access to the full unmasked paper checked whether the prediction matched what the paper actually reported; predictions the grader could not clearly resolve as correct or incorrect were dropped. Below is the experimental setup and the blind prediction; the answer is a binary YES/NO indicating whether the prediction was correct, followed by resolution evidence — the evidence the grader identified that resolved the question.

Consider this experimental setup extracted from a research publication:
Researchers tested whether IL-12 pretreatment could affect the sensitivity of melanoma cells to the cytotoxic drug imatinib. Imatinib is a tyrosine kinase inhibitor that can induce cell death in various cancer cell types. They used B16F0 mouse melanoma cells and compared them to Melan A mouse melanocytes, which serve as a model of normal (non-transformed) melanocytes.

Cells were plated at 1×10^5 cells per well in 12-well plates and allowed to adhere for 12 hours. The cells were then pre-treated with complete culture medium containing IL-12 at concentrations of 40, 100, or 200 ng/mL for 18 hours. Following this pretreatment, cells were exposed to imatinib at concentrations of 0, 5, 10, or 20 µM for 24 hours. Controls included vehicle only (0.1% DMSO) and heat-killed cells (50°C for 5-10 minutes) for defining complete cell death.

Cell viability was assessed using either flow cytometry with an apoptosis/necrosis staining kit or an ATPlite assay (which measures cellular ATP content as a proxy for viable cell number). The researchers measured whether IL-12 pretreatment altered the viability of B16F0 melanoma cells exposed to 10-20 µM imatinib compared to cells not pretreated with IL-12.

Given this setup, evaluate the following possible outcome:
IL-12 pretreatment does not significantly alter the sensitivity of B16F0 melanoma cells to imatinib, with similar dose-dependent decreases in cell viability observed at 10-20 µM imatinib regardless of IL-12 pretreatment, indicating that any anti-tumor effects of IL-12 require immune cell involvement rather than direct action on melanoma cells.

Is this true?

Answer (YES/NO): NO